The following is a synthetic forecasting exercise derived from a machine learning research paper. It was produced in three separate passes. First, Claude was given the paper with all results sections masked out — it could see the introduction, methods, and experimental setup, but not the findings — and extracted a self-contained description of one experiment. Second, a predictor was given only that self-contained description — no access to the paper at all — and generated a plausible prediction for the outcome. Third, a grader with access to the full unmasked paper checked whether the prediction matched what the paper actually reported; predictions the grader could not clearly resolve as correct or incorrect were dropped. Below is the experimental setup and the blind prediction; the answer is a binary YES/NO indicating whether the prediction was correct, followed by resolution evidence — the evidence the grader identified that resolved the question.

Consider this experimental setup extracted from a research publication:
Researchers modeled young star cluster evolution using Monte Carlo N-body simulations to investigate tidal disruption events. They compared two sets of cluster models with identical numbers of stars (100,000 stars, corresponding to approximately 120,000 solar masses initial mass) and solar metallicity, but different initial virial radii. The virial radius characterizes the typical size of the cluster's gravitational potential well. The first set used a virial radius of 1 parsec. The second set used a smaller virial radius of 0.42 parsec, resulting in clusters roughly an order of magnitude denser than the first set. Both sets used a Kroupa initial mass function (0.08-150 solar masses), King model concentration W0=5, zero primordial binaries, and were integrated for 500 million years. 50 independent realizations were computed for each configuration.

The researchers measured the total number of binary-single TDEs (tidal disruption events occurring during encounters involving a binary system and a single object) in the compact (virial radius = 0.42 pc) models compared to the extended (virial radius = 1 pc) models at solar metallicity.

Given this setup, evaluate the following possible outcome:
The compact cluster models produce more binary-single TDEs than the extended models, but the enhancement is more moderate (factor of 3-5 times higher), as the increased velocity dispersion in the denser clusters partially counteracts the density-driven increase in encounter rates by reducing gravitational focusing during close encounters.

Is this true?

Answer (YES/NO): YES